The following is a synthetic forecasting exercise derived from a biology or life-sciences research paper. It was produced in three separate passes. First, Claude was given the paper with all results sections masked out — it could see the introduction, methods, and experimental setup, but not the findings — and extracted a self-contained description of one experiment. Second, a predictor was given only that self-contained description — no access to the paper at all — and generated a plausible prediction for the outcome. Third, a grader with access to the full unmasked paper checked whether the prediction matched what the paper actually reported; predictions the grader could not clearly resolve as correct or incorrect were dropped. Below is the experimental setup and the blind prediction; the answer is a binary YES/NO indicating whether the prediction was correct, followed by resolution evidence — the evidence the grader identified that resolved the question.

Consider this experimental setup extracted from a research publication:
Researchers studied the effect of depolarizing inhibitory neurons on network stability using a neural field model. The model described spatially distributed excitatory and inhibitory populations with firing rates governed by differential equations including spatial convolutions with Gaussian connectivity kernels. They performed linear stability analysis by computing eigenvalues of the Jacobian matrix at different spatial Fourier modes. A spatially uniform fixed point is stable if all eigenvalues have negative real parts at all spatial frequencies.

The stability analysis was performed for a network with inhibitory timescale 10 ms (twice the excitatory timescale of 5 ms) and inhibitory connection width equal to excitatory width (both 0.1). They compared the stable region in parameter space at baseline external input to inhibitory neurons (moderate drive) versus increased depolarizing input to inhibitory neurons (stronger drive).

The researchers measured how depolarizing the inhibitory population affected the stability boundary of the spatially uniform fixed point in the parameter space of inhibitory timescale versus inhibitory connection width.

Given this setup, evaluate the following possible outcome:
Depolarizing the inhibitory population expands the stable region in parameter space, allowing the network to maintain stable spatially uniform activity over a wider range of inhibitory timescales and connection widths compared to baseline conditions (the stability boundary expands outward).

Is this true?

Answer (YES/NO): YES